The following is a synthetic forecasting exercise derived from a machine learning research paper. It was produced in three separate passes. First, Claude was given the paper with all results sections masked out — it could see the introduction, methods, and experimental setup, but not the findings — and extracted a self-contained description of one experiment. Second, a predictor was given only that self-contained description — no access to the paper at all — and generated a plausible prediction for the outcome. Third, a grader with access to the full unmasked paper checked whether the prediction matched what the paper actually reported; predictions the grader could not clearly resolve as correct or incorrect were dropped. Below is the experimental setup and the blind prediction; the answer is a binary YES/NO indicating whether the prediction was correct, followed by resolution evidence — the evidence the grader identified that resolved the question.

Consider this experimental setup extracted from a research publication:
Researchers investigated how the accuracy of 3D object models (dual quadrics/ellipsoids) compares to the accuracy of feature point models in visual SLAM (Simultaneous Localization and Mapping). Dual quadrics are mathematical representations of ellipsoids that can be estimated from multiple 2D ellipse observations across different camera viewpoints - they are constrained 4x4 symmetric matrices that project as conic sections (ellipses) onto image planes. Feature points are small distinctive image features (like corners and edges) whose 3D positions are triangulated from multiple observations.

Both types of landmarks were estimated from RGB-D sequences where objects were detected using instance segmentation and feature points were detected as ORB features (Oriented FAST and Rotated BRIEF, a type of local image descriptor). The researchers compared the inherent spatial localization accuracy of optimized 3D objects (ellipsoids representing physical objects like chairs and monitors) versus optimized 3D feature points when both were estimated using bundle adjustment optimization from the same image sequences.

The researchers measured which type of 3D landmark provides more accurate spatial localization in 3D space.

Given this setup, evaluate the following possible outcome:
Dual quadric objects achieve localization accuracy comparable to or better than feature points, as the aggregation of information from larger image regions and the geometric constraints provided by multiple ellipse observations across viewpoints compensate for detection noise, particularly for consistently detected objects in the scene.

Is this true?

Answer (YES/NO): NO